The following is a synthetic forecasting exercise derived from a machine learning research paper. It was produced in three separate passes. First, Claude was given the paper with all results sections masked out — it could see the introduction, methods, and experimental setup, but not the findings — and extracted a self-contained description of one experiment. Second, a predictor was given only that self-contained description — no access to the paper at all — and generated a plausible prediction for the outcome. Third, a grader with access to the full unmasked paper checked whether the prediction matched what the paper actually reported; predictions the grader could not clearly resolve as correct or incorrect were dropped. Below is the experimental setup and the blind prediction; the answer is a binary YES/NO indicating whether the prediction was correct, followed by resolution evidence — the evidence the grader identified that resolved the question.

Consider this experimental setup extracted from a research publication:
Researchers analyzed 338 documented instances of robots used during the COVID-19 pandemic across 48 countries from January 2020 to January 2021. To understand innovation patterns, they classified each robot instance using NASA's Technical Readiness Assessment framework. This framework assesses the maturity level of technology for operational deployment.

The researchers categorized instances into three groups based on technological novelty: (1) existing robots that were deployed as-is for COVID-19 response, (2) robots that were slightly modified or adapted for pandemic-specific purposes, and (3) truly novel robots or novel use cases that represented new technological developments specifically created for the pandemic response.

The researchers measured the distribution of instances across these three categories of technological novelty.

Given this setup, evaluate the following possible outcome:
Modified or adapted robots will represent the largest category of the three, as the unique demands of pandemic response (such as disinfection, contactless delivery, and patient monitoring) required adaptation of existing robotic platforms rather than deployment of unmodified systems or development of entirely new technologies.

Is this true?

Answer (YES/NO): NO